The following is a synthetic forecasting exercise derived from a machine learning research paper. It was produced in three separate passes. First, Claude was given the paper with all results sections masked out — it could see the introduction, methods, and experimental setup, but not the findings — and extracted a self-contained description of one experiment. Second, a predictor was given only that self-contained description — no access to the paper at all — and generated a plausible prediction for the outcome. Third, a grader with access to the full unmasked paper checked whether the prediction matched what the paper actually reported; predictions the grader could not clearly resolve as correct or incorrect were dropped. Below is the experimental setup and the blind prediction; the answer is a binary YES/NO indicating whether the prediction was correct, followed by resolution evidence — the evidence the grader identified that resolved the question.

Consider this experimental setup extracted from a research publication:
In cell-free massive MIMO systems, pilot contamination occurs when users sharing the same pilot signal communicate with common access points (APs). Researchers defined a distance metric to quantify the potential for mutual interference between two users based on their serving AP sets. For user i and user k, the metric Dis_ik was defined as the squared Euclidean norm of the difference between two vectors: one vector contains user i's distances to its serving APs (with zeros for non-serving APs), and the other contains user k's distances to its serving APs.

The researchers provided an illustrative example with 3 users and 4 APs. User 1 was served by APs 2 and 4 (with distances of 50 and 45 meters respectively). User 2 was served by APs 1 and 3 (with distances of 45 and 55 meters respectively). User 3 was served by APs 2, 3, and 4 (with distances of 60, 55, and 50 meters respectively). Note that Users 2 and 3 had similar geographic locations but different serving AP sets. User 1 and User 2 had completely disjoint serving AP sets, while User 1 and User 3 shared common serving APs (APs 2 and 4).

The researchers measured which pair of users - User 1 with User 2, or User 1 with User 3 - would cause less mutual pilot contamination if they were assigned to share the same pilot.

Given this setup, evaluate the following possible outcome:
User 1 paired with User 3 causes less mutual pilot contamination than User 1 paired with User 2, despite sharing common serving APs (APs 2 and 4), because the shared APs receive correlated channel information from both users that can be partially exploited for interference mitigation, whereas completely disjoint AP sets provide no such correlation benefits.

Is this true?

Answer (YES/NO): NO